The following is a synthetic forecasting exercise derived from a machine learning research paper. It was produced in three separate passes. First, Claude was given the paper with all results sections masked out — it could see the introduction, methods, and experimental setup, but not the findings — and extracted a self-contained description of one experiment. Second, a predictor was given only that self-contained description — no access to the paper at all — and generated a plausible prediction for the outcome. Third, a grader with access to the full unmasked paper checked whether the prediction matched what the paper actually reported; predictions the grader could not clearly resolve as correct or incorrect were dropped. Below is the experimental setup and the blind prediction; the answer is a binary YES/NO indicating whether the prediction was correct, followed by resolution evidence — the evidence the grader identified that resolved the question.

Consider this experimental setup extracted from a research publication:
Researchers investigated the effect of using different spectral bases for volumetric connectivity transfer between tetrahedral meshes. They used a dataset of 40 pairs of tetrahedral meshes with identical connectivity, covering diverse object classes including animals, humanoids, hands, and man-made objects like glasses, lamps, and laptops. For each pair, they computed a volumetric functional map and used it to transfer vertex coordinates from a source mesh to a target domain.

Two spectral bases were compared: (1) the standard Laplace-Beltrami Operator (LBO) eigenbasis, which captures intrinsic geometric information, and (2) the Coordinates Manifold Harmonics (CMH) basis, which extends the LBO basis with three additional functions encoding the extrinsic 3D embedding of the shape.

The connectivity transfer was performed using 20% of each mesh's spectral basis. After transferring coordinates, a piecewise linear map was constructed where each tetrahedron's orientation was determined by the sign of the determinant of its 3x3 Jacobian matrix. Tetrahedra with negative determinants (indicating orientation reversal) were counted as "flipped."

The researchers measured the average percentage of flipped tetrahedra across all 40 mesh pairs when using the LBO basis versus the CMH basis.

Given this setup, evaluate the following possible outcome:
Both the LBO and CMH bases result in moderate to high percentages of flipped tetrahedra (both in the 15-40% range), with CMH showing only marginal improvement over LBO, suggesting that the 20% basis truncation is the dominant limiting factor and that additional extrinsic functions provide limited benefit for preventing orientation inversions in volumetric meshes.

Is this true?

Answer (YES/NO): NO